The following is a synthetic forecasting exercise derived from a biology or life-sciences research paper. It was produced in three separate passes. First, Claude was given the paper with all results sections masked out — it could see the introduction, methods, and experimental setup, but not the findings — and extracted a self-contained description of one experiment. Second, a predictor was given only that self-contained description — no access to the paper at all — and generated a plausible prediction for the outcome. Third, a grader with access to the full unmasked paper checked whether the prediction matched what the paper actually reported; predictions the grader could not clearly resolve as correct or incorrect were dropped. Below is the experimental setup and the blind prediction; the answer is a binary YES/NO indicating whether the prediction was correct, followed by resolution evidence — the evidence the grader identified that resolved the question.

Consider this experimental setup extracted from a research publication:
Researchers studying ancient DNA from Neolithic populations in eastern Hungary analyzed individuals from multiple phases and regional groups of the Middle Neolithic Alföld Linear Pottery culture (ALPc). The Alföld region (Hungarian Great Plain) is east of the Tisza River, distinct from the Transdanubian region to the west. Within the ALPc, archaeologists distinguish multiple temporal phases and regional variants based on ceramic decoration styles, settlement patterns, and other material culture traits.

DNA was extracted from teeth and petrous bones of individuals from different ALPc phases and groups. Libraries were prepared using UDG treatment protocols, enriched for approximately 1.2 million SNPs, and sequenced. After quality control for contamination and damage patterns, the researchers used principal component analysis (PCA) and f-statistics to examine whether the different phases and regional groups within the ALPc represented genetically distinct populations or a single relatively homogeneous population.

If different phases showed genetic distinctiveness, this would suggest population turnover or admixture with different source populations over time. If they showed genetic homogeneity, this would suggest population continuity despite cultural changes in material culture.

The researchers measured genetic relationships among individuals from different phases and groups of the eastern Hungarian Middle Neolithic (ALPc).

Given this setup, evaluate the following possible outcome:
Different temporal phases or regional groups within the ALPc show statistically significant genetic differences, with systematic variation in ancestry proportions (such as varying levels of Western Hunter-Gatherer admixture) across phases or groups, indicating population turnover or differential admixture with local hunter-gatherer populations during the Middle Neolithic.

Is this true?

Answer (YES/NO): NO